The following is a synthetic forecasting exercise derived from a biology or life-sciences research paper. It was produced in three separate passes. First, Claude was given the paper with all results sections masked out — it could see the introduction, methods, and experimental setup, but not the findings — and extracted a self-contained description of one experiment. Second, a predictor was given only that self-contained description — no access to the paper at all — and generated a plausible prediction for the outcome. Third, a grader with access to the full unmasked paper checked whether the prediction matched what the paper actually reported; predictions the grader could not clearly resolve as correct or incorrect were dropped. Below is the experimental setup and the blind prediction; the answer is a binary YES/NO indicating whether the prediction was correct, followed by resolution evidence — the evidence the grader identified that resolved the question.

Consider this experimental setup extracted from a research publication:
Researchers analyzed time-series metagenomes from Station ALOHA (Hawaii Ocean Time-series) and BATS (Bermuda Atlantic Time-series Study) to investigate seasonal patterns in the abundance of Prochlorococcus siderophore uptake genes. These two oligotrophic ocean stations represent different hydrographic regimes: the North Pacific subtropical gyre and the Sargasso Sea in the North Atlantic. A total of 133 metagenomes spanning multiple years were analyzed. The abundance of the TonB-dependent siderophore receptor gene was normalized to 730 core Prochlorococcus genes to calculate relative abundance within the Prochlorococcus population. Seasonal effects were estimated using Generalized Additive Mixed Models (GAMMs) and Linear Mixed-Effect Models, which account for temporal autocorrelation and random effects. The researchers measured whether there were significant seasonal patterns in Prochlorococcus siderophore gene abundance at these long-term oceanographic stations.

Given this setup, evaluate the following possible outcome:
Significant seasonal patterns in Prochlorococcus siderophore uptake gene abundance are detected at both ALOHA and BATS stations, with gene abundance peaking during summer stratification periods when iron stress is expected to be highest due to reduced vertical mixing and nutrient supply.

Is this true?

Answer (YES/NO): NO